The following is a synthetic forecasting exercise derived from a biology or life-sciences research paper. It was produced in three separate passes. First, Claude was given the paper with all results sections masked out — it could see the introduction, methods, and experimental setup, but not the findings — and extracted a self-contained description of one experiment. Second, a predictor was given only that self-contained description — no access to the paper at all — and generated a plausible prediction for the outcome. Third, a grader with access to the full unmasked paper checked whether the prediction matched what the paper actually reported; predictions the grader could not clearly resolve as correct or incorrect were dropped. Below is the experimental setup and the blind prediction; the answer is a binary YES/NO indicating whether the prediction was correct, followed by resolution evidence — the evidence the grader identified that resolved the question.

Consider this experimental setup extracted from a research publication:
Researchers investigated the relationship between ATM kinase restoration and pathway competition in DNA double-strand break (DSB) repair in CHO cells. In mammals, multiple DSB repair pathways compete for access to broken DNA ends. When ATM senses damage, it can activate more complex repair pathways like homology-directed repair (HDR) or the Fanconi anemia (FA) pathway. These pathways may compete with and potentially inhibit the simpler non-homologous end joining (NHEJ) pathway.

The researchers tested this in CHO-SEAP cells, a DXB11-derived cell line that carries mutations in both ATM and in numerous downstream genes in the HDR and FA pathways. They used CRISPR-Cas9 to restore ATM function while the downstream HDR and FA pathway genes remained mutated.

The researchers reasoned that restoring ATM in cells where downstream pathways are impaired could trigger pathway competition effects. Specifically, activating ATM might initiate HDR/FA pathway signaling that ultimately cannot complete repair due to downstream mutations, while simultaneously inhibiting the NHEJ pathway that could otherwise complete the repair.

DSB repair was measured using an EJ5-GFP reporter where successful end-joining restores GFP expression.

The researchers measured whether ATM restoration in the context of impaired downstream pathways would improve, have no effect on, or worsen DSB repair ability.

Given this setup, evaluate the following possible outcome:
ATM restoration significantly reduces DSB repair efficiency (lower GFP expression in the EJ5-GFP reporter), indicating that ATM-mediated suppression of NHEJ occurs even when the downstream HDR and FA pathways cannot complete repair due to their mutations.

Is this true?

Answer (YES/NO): NO